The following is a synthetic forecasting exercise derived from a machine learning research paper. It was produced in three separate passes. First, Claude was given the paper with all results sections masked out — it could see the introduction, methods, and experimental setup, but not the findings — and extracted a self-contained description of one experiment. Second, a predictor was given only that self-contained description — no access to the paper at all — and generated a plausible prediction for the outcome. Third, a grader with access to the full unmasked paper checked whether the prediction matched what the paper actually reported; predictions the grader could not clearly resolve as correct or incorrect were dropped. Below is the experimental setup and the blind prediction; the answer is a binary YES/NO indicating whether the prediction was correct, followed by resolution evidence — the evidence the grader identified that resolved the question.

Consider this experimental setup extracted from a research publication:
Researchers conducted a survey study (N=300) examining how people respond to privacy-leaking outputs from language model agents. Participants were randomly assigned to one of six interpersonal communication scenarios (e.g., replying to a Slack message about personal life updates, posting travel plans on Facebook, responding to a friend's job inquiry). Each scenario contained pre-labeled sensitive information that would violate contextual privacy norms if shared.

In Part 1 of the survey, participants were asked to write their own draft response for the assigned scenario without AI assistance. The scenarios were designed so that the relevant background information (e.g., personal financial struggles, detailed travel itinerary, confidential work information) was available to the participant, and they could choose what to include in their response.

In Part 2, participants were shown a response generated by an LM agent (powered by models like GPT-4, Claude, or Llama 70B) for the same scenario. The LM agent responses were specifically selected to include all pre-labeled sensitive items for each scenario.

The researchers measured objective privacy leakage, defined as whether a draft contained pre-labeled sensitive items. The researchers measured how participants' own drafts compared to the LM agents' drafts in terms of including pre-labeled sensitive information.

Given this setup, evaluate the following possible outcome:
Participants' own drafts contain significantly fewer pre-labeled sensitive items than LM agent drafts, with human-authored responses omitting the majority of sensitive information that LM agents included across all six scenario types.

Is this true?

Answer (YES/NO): NO